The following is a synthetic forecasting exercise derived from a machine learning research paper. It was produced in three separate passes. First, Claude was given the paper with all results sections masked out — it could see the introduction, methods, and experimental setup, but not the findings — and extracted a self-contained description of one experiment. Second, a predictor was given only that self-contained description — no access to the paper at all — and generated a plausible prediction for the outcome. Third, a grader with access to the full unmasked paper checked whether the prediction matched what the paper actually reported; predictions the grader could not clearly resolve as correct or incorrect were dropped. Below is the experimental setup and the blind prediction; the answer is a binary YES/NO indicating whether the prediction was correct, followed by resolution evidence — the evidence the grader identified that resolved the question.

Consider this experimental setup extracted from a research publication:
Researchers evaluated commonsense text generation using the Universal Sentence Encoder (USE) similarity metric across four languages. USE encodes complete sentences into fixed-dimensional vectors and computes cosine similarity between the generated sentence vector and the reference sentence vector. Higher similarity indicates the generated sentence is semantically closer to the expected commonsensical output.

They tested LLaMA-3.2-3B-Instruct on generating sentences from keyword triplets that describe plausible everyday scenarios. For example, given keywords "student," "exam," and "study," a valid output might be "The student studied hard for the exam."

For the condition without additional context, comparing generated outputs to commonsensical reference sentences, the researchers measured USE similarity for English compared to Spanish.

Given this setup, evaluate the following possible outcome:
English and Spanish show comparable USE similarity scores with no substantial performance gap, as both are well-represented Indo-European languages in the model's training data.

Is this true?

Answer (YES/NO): NO